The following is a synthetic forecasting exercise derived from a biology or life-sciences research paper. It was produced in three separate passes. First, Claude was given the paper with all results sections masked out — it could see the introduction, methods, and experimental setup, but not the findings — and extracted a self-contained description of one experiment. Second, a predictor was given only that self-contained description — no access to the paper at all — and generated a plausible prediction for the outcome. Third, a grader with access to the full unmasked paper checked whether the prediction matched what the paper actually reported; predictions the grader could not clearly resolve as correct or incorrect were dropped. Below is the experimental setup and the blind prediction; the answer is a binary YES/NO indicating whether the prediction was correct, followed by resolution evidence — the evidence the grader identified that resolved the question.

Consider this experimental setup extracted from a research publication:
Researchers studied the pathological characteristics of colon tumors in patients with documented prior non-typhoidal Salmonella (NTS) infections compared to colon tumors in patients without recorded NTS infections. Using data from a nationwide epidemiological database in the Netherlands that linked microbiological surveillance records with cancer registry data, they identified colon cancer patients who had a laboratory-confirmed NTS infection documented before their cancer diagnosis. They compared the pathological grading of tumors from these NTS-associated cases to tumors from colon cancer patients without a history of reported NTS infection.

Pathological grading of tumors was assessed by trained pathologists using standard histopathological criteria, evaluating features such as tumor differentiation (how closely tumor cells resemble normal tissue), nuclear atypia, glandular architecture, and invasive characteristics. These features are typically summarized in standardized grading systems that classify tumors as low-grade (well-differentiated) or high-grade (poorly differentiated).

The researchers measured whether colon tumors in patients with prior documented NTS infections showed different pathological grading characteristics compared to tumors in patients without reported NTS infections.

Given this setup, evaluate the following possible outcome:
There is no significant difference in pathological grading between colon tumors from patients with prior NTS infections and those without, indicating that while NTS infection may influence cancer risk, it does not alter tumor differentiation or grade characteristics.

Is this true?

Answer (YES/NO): NO